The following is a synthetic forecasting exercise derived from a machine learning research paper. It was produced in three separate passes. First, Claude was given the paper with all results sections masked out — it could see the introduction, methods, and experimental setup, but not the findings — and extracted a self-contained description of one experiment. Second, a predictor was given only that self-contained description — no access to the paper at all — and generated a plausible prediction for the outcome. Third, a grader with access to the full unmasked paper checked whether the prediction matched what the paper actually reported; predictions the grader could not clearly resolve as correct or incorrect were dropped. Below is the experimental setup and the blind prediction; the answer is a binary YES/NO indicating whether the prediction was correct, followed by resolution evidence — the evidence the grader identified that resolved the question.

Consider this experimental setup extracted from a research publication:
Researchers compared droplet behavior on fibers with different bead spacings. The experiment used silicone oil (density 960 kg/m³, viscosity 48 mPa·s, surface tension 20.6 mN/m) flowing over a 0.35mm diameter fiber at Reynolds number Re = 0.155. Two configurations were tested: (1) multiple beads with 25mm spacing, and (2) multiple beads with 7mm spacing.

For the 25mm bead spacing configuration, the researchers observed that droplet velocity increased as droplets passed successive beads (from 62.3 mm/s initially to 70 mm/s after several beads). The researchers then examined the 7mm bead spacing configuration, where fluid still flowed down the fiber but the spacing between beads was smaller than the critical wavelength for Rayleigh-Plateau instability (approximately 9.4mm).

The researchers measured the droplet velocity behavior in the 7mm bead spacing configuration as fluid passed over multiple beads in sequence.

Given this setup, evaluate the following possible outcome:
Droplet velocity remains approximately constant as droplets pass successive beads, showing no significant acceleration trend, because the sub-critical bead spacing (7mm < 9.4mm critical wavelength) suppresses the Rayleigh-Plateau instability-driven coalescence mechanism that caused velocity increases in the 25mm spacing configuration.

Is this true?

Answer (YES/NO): YES